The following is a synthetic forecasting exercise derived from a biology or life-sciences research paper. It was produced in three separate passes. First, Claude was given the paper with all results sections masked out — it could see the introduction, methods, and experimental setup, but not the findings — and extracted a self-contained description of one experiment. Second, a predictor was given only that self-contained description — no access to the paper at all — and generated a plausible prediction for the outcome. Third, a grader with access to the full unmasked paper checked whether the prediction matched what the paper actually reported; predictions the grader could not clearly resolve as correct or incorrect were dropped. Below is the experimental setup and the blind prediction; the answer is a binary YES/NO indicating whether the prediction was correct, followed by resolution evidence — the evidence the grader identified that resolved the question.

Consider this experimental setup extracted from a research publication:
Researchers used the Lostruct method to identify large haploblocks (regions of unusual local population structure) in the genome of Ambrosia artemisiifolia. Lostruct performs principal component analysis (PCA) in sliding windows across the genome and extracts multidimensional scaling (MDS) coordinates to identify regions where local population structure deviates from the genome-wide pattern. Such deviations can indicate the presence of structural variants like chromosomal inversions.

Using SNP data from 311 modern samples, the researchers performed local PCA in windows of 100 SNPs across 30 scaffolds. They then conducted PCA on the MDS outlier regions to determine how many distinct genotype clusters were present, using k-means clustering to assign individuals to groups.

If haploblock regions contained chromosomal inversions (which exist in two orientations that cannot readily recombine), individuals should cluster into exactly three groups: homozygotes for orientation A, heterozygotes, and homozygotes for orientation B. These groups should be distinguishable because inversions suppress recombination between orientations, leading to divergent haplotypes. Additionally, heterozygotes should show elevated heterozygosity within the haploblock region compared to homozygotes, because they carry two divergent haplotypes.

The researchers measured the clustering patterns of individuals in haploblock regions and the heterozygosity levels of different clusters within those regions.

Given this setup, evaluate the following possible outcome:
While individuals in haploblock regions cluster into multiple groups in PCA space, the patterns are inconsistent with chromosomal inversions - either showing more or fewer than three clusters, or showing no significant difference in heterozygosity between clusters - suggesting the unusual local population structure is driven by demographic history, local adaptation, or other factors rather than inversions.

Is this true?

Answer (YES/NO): NO